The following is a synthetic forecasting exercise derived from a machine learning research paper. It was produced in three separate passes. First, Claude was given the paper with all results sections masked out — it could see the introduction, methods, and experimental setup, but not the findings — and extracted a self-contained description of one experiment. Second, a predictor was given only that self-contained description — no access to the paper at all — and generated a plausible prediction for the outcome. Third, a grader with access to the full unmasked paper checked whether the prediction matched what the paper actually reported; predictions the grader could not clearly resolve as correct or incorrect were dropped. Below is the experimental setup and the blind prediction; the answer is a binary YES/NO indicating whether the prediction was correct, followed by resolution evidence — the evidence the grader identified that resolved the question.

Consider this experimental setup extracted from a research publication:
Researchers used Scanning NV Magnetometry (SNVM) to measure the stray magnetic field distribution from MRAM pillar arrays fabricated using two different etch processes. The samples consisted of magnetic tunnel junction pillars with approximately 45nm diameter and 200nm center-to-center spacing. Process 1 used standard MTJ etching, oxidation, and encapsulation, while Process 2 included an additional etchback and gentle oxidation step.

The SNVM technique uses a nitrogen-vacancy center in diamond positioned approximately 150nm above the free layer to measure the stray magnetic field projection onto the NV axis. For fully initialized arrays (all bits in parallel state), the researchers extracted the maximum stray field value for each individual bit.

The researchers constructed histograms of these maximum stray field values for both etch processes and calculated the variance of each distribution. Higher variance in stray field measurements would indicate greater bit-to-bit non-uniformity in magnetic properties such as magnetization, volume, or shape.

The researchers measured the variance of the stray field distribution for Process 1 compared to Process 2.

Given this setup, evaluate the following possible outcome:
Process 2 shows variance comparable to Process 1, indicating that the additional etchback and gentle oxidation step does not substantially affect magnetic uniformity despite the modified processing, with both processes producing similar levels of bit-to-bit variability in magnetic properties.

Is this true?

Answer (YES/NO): NO